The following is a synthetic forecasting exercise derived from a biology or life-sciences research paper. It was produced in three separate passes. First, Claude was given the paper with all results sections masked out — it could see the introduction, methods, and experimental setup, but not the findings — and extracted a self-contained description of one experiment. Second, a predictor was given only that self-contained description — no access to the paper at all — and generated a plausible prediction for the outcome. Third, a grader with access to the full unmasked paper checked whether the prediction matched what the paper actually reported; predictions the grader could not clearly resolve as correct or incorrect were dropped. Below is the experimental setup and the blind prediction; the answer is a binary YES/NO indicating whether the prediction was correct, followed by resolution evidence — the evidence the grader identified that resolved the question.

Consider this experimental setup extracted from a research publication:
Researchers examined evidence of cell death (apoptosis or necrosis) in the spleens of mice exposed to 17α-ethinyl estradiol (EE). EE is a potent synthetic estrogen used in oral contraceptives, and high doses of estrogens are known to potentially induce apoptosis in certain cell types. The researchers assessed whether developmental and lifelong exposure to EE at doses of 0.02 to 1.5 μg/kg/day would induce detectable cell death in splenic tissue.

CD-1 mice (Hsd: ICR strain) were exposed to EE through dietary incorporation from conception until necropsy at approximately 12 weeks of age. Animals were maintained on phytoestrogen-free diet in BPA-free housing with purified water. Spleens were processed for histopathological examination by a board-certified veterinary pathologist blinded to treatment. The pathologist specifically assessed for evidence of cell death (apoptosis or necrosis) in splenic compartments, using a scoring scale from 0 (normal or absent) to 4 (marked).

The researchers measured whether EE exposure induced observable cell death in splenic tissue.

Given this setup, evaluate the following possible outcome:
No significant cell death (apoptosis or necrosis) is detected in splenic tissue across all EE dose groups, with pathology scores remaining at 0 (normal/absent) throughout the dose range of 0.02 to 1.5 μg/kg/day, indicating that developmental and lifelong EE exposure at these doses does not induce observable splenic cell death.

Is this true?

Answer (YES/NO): NO